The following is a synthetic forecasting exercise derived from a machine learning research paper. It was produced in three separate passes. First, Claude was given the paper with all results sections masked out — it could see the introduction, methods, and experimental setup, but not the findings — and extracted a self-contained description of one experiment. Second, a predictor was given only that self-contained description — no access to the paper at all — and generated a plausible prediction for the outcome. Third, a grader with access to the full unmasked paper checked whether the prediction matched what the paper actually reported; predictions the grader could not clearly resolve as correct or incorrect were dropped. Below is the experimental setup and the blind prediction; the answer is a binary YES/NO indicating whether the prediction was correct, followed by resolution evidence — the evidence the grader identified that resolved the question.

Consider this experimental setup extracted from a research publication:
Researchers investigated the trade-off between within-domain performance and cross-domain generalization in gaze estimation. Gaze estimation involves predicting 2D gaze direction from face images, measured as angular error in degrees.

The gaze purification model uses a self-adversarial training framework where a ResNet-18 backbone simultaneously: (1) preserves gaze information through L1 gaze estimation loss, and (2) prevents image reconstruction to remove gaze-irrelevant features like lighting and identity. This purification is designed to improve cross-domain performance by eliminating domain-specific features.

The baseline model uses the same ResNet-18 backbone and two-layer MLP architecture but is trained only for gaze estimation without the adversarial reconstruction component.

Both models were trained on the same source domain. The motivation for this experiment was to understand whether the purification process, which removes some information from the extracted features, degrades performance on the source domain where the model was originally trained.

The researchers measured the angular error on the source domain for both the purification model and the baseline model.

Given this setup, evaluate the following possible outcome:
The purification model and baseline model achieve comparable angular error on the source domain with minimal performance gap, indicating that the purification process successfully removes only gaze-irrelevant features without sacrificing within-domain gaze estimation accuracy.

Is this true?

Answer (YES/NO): NO